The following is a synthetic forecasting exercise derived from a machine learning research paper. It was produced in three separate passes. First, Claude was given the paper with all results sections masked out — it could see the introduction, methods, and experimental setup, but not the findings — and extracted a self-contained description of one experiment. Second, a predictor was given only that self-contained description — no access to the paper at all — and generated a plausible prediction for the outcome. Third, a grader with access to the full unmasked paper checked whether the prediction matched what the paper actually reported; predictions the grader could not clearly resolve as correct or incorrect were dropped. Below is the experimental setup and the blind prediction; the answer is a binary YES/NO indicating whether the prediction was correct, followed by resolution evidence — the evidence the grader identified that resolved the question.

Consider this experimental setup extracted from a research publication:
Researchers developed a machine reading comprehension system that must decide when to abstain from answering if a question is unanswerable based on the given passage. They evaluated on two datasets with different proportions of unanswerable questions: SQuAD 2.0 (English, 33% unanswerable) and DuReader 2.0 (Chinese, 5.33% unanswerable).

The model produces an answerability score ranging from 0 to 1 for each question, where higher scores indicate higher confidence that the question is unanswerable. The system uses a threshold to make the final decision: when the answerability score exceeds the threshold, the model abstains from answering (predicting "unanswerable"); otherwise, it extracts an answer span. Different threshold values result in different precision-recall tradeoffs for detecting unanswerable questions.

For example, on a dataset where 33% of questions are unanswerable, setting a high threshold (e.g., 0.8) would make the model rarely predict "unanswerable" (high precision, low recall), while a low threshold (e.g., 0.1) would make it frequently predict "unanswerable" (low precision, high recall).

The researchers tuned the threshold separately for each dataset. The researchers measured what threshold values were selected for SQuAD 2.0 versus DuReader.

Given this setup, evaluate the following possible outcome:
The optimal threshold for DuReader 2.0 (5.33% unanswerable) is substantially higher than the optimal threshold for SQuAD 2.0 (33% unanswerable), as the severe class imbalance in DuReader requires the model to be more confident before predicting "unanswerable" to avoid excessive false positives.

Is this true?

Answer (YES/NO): NO